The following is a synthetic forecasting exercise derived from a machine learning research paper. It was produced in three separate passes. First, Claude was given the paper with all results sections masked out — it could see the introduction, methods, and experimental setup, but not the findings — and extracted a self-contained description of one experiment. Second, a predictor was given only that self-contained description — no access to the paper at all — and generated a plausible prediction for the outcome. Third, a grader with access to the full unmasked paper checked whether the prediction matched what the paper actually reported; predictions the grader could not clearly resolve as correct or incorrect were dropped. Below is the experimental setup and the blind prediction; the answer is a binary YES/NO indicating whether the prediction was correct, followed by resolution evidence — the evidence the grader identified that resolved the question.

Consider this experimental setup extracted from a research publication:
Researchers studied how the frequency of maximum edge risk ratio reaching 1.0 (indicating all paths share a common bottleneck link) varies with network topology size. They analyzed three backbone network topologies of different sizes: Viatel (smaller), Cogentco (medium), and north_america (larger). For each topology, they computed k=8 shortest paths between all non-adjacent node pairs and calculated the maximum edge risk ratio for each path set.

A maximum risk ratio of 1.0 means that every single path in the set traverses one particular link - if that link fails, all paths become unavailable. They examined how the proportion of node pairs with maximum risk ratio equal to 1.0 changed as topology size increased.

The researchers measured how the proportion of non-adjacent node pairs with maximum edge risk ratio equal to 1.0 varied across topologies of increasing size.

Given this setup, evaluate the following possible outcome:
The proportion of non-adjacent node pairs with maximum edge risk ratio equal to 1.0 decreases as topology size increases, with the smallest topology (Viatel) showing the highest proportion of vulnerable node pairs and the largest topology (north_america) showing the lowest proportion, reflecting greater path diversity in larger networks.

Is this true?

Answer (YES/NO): NO